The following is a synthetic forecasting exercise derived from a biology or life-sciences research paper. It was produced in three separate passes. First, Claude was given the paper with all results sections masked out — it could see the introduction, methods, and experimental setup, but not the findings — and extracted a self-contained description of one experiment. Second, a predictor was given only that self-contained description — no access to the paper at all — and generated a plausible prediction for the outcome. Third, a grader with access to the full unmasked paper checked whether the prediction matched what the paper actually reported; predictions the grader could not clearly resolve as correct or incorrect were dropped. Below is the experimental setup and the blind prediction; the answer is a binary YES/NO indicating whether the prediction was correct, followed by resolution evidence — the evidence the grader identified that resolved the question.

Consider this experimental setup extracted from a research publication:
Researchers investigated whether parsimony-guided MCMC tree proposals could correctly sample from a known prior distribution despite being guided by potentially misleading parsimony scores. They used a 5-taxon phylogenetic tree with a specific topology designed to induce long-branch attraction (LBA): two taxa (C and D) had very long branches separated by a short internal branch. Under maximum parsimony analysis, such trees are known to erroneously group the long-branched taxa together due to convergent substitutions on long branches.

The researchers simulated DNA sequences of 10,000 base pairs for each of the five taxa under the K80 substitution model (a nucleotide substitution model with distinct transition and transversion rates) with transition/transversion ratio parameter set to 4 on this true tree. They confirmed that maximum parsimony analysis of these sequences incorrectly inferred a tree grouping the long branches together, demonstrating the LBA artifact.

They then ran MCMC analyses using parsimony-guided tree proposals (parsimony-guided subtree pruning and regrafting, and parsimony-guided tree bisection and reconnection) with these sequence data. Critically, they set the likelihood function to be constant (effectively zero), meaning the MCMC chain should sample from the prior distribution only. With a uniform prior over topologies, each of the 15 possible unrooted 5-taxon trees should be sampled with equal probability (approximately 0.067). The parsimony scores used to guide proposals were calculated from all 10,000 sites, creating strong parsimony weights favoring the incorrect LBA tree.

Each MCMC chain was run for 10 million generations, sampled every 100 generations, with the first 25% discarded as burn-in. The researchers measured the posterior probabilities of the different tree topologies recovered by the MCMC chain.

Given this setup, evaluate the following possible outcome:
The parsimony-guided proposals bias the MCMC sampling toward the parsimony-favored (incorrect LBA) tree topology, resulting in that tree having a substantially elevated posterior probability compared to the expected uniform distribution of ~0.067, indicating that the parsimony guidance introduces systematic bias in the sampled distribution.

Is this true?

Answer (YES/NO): NO